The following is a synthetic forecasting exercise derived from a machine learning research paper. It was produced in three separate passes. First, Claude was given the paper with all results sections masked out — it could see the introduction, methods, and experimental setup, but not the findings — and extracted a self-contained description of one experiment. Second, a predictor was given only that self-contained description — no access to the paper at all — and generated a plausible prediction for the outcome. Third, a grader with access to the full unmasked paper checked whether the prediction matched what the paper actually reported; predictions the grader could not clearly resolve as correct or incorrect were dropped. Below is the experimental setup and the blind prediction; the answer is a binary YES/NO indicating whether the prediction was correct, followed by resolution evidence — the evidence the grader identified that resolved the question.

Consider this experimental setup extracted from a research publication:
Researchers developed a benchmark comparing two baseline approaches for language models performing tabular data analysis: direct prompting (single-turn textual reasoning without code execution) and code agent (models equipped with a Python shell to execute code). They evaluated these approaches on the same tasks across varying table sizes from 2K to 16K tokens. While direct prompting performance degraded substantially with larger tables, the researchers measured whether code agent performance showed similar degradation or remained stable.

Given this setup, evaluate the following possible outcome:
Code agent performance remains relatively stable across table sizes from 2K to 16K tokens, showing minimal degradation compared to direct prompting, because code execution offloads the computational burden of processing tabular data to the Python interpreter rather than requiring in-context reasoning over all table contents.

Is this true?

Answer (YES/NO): YES